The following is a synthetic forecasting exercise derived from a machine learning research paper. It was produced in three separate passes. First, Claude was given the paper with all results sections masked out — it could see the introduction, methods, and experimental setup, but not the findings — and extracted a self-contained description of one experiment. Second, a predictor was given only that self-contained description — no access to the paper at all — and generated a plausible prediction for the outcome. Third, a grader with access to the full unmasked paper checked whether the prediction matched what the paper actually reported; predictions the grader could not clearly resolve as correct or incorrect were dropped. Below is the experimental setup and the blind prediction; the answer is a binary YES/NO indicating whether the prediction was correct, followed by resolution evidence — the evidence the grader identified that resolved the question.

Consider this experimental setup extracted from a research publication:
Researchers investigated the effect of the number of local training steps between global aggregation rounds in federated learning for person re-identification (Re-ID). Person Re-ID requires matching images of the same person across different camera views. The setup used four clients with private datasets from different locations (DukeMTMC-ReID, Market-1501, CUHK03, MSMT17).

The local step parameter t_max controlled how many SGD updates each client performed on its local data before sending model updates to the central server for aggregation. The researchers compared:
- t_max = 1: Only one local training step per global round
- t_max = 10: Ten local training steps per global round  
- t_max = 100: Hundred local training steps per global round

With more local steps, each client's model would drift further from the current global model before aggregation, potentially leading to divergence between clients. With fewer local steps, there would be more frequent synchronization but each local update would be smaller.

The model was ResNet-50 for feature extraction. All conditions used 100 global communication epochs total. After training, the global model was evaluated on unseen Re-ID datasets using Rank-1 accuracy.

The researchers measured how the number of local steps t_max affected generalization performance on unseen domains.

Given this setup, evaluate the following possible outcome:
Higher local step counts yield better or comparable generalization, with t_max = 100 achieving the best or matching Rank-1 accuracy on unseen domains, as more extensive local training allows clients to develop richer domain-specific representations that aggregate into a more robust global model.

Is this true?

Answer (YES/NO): NO